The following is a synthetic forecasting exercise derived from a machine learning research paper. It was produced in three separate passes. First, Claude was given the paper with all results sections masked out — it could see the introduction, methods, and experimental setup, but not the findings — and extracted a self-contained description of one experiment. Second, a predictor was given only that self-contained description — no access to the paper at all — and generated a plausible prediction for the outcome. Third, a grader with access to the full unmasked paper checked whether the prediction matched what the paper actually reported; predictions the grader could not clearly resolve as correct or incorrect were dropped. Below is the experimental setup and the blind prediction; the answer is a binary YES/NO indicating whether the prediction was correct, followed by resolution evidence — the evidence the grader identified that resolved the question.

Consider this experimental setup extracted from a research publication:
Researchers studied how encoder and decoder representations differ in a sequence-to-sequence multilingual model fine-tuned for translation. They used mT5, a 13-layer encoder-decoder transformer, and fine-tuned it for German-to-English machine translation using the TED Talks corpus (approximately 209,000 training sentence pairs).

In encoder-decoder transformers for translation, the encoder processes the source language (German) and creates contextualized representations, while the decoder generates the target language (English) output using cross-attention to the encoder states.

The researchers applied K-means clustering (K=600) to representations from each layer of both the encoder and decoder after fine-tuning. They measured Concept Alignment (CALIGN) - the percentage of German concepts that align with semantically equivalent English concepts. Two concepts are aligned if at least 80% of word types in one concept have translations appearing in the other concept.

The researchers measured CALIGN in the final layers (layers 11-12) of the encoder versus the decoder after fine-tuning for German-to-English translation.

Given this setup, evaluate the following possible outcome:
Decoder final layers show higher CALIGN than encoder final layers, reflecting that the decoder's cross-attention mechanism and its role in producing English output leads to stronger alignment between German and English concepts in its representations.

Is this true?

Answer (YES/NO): NO